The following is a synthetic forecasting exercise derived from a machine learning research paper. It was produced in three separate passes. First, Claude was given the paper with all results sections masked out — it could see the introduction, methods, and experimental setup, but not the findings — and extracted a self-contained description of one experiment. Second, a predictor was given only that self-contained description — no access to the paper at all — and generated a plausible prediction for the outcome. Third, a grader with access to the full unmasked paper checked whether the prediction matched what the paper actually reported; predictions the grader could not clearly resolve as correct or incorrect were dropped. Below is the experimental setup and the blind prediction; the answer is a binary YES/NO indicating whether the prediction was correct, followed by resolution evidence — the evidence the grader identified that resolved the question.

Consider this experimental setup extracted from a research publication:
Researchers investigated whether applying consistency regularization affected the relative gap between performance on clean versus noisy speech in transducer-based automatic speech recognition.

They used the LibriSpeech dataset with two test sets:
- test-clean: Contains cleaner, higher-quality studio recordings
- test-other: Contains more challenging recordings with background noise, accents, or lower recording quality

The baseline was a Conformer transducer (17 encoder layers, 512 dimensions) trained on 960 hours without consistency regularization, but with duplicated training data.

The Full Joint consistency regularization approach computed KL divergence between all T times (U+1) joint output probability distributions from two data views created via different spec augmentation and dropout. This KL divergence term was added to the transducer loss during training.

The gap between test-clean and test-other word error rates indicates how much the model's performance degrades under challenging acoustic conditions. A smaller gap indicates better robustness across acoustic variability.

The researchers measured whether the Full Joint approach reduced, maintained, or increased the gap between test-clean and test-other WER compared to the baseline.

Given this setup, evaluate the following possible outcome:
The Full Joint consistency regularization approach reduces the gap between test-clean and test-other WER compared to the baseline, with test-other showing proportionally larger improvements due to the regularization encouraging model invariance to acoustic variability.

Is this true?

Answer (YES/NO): NO